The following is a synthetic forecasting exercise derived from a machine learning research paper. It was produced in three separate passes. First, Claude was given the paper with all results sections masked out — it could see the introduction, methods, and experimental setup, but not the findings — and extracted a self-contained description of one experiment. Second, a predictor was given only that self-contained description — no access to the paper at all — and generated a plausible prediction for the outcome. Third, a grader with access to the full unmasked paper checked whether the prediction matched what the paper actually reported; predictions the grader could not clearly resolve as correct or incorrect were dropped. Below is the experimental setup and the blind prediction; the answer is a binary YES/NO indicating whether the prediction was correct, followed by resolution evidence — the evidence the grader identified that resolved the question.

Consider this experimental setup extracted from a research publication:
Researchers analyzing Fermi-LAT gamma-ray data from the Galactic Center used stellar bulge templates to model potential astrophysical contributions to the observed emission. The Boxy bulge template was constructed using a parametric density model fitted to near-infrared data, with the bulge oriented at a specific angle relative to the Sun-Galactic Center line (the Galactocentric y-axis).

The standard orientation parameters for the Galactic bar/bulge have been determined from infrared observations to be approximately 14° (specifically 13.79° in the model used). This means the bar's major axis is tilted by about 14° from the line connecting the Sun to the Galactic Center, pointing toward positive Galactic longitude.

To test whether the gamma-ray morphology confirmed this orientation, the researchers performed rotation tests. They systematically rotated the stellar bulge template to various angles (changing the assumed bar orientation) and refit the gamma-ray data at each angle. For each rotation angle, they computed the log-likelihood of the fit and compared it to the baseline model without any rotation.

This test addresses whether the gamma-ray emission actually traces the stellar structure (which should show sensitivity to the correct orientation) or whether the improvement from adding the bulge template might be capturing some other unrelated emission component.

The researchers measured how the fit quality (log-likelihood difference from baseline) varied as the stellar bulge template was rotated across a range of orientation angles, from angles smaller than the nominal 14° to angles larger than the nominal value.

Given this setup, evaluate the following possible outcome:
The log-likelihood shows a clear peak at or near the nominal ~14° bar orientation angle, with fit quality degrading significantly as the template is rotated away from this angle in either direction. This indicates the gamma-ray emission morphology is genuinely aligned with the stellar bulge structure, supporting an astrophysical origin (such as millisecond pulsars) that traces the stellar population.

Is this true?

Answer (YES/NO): YES